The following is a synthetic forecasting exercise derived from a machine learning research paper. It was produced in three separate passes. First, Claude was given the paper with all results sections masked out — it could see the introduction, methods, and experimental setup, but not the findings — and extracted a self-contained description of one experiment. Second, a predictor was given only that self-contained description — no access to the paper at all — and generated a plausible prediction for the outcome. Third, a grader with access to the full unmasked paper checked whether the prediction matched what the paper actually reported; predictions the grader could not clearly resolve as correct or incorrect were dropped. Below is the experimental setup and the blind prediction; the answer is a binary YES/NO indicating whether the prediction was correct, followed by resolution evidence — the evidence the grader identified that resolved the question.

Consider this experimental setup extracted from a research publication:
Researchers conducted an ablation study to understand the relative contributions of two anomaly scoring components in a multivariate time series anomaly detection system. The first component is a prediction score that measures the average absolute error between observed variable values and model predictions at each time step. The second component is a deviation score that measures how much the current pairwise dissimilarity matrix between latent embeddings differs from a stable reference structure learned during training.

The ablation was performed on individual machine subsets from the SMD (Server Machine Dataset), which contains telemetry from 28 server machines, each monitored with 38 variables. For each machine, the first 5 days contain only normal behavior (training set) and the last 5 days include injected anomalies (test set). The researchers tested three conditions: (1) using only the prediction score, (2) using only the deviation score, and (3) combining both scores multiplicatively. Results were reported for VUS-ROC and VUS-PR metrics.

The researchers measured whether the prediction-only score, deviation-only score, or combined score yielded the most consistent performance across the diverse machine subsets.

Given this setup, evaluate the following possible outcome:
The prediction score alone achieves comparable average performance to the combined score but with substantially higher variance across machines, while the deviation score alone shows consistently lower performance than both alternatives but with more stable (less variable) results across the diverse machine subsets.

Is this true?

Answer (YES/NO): NO